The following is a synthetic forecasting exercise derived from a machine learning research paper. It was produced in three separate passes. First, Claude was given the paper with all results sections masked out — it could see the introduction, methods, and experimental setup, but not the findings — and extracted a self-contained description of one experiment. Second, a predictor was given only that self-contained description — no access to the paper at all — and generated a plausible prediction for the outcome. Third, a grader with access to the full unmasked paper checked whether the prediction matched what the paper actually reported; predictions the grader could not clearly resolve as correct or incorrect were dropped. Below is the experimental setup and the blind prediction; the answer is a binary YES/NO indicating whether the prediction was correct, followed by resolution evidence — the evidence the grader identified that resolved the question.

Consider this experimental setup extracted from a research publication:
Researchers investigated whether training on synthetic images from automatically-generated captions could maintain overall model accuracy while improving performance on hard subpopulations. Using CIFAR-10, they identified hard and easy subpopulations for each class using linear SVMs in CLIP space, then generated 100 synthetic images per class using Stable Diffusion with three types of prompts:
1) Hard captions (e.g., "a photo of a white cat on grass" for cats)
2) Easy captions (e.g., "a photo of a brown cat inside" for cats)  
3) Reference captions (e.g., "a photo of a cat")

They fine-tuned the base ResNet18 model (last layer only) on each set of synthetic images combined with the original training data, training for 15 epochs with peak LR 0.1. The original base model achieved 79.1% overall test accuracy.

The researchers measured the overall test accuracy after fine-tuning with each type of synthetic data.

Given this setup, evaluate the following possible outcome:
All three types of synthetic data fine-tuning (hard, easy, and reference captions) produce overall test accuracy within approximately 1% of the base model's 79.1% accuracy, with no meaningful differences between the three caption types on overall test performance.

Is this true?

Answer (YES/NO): NO